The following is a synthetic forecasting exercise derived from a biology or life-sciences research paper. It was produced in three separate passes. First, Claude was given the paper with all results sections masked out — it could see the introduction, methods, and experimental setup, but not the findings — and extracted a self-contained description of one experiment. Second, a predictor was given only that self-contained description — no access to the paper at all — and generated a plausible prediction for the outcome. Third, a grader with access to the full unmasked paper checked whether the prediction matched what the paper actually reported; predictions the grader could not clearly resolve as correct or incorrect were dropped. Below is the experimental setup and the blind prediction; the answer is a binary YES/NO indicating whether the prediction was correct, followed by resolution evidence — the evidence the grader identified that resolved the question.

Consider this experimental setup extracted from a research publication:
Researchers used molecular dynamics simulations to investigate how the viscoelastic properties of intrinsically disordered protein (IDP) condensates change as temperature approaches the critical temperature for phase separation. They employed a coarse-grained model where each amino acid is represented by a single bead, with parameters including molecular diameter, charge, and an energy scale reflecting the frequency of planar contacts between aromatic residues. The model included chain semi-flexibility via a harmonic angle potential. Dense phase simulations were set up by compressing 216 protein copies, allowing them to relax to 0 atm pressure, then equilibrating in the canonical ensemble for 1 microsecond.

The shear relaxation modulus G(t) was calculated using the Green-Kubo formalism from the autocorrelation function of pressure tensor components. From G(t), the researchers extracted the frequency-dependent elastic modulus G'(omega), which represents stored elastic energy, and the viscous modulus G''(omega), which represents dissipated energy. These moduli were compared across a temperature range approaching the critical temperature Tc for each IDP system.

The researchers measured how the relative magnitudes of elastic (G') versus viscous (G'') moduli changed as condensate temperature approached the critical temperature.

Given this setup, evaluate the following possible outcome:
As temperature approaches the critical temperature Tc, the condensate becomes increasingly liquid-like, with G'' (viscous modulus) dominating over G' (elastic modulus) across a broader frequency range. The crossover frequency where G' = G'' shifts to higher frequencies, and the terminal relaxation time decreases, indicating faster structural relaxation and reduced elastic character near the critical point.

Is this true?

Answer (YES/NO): YES